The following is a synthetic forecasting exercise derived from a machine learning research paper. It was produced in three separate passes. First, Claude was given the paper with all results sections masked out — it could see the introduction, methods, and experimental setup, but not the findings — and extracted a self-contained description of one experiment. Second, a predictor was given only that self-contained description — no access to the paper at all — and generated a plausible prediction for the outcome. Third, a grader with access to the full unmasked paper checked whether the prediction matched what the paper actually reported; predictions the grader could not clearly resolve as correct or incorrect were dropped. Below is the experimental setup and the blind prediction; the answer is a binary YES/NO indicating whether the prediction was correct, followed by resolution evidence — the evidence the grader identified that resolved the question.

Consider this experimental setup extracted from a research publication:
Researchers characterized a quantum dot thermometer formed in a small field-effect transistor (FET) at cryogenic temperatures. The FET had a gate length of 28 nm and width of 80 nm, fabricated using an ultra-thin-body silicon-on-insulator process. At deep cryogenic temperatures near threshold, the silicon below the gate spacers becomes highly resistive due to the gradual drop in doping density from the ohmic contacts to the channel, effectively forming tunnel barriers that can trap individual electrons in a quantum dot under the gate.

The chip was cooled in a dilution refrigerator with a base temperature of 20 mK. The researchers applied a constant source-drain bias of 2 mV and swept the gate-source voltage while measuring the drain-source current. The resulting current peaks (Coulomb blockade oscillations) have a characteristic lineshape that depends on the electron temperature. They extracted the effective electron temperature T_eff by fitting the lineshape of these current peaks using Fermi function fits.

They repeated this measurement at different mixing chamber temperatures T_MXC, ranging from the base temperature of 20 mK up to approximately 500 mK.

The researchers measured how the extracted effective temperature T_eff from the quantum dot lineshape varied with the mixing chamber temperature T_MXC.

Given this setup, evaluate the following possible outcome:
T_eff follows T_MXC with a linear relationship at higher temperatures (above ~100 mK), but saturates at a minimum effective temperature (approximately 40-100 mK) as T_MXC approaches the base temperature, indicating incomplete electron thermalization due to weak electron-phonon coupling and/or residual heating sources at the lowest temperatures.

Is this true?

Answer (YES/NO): NO